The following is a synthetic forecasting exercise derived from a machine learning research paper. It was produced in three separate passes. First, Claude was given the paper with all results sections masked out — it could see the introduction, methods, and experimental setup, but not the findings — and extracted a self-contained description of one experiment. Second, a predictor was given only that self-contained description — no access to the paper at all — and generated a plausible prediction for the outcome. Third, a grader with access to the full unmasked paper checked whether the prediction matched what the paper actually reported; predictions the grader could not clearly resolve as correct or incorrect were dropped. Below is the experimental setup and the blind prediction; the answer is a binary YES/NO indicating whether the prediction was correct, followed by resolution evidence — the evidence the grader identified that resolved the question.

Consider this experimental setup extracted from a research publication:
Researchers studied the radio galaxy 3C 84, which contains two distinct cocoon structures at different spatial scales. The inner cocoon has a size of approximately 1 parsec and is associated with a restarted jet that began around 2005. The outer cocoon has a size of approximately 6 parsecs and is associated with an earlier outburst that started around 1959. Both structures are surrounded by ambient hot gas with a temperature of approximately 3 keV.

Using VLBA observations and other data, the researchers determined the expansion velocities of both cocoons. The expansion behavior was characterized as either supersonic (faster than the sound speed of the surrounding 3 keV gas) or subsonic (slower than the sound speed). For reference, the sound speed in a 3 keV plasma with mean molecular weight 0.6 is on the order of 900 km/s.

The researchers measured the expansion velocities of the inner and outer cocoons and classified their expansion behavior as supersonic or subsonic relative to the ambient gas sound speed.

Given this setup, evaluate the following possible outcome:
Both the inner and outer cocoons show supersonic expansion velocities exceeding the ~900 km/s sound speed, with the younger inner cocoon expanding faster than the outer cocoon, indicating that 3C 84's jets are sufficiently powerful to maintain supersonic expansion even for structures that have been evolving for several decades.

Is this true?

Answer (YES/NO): NO